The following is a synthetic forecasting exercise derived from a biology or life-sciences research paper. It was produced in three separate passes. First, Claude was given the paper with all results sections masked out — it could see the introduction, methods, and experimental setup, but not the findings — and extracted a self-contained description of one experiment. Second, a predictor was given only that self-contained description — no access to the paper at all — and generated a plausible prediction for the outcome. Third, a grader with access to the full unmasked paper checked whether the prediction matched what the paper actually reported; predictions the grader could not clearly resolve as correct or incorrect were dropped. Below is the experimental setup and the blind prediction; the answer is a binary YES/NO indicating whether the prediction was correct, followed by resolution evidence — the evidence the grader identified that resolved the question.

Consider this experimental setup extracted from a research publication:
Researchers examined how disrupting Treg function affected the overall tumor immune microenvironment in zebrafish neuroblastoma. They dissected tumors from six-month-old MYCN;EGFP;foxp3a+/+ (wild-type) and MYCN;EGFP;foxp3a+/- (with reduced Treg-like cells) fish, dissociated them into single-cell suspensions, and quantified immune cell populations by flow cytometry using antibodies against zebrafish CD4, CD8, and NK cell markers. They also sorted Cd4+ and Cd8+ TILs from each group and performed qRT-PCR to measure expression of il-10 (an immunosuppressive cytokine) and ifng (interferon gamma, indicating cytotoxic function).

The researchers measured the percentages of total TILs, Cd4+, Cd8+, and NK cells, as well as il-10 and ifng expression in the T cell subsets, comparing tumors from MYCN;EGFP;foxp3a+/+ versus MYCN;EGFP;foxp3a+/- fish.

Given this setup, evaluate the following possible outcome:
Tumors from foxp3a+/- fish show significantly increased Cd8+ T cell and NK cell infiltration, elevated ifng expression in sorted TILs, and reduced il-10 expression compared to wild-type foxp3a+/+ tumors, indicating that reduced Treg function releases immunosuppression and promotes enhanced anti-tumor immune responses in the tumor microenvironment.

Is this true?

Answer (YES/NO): NO